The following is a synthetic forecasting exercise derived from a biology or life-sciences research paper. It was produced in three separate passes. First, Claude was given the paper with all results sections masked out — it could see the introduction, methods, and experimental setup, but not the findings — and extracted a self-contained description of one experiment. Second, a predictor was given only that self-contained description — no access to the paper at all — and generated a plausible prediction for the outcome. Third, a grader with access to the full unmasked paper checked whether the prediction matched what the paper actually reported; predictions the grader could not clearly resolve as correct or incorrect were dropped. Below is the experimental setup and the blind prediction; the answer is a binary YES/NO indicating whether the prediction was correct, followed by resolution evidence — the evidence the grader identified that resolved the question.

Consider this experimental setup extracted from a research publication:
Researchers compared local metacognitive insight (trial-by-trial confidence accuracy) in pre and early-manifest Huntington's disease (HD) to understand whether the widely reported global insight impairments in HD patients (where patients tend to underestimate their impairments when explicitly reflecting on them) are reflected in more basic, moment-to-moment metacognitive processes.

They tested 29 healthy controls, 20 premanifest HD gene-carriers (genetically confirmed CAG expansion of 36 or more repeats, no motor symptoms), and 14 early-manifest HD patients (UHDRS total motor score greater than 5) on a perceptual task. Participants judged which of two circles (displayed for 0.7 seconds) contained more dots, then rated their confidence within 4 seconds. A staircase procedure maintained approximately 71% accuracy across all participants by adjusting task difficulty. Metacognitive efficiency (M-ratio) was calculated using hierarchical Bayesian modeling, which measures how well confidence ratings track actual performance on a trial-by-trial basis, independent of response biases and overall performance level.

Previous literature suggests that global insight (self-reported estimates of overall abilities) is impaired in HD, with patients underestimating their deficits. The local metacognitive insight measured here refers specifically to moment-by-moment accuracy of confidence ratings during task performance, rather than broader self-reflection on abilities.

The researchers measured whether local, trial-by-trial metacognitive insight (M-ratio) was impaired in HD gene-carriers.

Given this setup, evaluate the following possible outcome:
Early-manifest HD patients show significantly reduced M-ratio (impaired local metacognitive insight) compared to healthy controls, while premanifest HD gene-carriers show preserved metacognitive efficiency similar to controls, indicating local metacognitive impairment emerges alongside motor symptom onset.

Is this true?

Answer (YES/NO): NO